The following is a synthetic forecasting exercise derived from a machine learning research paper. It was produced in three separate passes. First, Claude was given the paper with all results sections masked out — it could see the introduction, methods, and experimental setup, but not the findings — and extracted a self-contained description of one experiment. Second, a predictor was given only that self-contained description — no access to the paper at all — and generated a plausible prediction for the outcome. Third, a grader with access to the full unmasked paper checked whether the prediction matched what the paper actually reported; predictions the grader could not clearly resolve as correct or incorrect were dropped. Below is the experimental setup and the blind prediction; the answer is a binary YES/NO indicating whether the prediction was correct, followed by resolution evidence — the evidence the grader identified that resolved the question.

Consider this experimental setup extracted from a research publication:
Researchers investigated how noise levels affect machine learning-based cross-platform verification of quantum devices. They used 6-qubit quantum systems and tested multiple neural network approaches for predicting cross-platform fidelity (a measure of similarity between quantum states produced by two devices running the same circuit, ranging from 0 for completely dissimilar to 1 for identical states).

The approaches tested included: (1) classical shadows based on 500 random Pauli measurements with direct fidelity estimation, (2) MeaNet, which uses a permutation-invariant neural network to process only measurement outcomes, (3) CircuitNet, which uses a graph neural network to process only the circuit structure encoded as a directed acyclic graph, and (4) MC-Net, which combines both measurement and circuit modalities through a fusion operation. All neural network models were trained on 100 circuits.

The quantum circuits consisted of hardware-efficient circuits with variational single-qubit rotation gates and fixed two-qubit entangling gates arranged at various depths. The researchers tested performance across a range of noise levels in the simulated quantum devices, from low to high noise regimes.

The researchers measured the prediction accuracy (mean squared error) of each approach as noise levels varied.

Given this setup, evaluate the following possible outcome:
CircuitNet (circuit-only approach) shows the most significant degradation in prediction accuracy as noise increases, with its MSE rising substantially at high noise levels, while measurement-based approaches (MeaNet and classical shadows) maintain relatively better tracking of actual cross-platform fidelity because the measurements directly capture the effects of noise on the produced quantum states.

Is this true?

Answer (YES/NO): NO